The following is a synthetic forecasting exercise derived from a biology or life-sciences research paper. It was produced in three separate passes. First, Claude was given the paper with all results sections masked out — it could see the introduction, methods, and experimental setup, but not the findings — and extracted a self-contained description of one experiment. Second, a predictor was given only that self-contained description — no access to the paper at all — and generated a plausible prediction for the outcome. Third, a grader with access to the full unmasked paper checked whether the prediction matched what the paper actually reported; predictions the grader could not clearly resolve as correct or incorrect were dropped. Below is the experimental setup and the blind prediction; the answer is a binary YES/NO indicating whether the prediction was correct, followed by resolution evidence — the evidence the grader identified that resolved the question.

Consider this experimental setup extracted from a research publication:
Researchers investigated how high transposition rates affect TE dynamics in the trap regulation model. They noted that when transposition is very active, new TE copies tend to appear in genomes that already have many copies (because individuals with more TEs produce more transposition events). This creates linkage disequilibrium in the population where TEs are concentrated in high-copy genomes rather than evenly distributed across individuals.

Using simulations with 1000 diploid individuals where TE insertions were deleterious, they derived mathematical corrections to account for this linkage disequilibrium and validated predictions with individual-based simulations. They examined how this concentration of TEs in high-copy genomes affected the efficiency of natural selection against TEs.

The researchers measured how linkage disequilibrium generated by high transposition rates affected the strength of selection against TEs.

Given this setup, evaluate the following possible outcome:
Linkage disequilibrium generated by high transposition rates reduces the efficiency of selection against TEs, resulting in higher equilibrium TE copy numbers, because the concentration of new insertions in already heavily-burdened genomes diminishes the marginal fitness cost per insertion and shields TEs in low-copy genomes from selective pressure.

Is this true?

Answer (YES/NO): NO